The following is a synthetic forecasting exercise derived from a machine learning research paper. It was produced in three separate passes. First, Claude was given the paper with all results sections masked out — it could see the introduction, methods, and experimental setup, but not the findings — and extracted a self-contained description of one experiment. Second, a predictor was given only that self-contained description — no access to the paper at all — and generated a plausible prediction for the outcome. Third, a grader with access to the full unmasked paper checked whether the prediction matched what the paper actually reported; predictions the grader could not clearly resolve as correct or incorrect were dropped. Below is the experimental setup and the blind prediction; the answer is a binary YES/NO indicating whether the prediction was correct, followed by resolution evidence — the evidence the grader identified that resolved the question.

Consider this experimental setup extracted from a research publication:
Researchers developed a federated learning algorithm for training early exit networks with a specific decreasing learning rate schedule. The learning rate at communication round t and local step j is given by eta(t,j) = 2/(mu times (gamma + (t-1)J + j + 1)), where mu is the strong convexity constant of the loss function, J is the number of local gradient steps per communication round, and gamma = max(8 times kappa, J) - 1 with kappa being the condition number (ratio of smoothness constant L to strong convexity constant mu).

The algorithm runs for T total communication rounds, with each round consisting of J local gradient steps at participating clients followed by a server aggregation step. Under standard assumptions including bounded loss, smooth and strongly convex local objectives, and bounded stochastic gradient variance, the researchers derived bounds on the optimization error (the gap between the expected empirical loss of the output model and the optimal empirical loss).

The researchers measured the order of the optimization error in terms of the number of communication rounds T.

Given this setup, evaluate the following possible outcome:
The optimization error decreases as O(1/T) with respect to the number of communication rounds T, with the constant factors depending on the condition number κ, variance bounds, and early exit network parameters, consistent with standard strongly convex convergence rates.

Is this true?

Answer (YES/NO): NO